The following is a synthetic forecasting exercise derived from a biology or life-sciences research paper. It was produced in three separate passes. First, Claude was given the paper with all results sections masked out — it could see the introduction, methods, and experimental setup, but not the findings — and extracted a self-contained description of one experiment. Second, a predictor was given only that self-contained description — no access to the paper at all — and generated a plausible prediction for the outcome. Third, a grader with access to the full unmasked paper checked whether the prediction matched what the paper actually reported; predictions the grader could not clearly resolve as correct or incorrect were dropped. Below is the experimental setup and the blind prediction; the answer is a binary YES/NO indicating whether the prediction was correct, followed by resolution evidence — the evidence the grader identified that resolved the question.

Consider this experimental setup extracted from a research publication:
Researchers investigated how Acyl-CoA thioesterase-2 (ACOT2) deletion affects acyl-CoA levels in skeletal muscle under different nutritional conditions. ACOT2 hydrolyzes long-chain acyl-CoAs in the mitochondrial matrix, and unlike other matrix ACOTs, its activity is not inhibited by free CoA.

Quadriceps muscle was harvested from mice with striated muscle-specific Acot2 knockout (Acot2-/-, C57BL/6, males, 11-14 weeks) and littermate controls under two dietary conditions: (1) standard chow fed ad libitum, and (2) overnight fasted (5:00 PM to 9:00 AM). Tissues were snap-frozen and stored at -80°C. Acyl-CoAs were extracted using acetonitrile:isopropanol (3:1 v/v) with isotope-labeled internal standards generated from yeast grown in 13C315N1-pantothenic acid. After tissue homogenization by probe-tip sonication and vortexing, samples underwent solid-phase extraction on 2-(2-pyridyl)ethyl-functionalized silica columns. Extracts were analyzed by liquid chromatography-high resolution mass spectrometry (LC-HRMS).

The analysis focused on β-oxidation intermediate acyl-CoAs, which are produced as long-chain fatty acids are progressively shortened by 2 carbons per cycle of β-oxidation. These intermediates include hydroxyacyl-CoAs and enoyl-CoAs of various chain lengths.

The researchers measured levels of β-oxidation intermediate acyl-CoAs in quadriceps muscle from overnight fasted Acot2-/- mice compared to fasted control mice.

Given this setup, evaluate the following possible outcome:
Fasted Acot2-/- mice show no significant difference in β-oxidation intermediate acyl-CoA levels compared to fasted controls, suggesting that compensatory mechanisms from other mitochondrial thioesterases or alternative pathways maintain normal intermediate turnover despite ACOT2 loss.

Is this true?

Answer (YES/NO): NO